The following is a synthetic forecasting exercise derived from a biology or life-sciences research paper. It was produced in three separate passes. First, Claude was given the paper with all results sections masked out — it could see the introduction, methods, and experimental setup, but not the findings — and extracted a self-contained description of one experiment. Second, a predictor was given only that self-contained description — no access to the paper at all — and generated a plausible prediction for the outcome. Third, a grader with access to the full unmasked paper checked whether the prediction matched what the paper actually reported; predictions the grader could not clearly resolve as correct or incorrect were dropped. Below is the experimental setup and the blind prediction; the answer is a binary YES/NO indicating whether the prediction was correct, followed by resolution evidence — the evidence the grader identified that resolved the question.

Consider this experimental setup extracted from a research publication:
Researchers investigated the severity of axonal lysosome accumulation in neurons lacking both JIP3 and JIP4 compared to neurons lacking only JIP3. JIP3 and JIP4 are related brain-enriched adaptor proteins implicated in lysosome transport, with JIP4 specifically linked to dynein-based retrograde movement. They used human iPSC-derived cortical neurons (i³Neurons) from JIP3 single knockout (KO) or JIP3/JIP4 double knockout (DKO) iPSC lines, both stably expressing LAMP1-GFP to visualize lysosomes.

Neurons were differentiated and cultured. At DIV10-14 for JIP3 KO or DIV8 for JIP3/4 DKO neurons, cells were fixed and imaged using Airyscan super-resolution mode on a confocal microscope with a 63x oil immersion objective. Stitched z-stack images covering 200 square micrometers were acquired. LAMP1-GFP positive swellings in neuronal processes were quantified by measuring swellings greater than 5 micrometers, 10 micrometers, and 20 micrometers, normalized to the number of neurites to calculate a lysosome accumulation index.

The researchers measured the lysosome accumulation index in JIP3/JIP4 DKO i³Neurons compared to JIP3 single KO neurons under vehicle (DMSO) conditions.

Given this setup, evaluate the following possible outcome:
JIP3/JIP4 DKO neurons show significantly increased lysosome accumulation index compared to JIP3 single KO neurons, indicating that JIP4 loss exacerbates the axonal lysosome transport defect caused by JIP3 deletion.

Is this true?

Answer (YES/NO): YES